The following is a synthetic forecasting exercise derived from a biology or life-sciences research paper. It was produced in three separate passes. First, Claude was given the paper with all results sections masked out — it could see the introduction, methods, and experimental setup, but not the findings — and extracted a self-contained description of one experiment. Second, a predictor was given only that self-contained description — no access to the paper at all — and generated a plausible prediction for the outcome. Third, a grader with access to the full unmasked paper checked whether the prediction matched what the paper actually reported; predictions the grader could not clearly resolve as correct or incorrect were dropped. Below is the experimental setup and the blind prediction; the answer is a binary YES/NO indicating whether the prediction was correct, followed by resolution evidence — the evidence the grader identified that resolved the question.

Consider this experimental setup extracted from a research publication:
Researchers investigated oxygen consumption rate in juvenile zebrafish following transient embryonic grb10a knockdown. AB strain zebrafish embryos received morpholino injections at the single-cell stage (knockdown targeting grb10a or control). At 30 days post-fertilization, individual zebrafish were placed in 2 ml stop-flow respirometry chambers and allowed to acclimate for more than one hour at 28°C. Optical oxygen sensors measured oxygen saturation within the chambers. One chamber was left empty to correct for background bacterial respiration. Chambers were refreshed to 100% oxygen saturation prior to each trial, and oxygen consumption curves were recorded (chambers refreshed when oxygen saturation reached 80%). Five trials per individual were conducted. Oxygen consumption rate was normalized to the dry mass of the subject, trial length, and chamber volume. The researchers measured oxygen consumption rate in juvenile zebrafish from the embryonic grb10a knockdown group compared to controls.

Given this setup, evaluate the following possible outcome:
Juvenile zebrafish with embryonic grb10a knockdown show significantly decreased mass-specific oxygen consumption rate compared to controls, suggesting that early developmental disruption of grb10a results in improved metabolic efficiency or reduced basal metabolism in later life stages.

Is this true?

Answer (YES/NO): NO